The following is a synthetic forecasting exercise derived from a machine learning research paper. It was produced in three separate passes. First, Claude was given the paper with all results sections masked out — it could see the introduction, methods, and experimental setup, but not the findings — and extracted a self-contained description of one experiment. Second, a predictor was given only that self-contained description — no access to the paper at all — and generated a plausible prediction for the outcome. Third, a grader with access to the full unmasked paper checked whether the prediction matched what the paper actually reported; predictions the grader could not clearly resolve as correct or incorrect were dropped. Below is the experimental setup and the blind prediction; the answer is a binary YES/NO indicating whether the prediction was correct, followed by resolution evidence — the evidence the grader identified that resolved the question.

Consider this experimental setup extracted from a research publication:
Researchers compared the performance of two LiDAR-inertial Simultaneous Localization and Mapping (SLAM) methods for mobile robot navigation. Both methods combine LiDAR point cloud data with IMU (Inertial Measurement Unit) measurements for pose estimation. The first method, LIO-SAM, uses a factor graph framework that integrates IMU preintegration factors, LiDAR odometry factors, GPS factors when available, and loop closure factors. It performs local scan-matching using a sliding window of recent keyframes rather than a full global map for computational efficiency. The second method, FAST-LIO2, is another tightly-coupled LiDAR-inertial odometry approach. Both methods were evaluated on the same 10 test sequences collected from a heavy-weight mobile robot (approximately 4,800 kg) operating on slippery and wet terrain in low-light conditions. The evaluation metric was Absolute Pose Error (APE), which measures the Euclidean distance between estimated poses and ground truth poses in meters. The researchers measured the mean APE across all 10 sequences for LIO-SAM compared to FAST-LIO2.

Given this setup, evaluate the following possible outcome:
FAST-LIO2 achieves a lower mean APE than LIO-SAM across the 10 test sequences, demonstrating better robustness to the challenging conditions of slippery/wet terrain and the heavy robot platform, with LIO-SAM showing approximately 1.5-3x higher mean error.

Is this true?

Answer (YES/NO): NO